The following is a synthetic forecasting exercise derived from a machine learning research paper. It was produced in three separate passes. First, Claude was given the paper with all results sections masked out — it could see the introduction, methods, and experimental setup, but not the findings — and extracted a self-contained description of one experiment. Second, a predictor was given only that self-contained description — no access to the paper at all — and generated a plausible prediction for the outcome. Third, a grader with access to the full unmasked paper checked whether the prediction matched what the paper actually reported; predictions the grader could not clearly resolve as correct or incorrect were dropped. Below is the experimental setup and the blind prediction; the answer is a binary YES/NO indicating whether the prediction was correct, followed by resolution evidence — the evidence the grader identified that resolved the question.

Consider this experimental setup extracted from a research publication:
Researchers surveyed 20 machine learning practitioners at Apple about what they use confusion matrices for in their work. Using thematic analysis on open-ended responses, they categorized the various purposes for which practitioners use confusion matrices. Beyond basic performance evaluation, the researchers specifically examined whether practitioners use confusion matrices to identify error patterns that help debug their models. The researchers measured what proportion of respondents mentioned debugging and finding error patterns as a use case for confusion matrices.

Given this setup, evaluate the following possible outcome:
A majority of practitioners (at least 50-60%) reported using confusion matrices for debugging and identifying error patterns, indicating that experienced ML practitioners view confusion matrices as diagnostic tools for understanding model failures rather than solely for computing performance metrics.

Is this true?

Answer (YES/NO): NO